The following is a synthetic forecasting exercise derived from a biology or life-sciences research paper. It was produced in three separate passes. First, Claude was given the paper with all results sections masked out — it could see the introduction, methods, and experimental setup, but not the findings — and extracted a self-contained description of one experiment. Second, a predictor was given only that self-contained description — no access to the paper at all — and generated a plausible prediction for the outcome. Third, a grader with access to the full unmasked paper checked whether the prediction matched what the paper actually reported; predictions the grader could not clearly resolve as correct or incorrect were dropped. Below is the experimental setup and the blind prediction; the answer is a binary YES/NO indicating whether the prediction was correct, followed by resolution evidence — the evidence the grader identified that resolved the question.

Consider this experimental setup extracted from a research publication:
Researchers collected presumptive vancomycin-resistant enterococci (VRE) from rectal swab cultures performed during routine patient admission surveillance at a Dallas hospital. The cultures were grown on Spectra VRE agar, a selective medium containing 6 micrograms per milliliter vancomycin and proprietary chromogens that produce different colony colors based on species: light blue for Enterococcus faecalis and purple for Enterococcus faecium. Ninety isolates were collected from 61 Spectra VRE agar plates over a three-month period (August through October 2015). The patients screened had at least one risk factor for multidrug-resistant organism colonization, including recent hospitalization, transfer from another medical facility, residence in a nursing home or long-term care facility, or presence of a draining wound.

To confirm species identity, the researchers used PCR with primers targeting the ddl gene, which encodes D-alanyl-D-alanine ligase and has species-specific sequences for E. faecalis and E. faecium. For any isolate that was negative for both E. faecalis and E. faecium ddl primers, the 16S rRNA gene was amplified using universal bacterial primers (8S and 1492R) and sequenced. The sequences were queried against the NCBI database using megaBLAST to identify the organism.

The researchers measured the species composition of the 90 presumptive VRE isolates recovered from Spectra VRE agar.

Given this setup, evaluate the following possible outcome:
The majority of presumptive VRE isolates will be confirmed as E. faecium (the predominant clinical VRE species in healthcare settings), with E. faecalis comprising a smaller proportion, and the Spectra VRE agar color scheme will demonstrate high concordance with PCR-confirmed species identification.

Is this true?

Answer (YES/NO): YES